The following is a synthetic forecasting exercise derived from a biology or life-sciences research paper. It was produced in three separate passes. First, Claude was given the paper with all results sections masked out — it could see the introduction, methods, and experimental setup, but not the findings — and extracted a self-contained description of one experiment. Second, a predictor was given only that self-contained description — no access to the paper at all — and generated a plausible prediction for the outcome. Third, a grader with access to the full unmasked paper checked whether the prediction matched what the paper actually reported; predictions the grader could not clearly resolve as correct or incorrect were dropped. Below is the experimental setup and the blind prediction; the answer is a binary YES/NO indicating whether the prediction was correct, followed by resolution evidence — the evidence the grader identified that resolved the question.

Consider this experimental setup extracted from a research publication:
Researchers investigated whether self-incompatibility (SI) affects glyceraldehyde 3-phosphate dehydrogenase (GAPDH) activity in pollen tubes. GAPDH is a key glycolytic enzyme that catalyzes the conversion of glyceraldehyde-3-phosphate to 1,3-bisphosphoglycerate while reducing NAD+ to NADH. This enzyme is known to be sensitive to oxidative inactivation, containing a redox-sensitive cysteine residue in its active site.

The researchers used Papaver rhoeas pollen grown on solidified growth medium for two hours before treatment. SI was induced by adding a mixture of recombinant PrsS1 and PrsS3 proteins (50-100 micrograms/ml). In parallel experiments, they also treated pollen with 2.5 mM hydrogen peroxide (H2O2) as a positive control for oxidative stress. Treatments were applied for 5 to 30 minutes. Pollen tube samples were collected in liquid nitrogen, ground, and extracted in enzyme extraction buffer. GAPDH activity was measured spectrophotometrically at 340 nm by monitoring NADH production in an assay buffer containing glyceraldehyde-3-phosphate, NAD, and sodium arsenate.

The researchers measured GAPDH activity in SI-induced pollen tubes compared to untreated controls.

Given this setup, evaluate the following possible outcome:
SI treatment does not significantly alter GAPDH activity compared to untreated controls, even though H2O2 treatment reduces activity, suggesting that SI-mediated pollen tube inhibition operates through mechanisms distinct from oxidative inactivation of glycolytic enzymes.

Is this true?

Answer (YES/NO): NO